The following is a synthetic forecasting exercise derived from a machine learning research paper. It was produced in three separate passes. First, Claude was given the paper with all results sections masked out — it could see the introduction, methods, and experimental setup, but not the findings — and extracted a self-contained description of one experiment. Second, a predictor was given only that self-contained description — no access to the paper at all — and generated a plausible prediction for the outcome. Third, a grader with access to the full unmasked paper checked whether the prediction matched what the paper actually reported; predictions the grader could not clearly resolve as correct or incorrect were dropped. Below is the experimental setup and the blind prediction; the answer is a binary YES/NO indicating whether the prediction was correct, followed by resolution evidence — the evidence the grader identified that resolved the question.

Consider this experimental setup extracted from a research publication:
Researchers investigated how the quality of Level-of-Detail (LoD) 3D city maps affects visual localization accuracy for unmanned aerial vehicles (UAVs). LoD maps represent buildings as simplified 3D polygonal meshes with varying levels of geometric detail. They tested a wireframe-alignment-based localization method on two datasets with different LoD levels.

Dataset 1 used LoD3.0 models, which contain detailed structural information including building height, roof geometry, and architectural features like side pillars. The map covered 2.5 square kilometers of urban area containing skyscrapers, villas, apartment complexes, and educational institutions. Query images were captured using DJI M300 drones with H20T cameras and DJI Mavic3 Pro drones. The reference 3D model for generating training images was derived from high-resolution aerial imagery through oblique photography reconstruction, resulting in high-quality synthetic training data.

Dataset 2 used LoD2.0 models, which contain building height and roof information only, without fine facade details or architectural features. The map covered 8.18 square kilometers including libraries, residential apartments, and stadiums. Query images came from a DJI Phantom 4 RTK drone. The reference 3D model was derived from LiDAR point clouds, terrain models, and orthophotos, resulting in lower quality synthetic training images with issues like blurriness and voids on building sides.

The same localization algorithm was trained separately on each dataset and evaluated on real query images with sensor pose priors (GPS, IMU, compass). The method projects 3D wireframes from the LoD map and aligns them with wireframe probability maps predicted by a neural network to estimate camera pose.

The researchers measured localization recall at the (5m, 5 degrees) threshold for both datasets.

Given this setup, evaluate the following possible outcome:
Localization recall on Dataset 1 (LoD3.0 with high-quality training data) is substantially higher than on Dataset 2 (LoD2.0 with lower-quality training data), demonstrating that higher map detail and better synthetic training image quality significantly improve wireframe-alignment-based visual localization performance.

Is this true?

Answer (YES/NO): YES